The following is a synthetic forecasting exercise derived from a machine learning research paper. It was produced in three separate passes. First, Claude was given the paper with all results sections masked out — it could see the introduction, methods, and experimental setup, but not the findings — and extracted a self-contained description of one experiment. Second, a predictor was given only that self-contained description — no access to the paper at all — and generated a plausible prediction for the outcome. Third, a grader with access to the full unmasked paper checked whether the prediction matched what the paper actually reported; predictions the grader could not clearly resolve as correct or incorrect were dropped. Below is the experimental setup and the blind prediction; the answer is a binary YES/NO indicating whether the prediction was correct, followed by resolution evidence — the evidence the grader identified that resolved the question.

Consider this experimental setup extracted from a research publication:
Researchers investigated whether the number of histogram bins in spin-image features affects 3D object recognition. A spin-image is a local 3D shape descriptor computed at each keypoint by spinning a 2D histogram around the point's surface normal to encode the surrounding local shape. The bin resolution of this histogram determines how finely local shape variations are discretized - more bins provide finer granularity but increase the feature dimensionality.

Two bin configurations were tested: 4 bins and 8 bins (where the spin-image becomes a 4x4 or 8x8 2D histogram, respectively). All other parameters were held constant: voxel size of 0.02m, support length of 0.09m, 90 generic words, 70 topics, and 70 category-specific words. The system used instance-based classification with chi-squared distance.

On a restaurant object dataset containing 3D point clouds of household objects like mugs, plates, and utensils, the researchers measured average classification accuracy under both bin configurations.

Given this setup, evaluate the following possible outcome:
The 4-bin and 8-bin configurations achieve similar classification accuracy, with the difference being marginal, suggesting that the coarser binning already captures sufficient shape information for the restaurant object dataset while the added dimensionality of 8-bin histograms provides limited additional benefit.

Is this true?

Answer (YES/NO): YES